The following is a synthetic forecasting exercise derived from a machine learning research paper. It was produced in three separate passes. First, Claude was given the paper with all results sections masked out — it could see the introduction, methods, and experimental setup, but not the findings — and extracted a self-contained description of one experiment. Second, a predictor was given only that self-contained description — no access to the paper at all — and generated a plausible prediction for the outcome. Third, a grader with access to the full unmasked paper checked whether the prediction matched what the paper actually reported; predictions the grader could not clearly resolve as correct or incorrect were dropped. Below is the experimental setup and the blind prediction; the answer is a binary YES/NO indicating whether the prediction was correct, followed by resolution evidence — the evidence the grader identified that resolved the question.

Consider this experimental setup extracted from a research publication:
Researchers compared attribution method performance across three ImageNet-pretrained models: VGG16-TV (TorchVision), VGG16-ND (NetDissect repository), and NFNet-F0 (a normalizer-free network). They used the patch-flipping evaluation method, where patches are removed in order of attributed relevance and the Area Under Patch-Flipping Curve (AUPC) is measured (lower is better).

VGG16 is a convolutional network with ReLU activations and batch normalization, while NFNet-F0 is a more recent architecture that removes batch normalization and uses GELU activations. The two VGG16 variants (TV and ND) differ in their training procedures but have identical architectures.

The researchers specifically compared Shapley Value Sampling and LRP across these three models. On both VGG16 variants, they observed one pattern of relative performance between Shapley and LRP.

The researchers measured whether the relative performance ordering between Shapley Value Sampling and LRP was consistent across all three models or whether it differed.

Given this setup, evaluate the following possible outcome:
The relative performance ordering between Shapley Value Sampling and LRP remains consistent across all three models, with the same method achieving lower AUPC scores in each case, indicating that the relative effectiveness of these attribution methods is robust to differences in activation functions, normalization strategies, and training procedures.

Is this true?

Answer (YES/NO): NO